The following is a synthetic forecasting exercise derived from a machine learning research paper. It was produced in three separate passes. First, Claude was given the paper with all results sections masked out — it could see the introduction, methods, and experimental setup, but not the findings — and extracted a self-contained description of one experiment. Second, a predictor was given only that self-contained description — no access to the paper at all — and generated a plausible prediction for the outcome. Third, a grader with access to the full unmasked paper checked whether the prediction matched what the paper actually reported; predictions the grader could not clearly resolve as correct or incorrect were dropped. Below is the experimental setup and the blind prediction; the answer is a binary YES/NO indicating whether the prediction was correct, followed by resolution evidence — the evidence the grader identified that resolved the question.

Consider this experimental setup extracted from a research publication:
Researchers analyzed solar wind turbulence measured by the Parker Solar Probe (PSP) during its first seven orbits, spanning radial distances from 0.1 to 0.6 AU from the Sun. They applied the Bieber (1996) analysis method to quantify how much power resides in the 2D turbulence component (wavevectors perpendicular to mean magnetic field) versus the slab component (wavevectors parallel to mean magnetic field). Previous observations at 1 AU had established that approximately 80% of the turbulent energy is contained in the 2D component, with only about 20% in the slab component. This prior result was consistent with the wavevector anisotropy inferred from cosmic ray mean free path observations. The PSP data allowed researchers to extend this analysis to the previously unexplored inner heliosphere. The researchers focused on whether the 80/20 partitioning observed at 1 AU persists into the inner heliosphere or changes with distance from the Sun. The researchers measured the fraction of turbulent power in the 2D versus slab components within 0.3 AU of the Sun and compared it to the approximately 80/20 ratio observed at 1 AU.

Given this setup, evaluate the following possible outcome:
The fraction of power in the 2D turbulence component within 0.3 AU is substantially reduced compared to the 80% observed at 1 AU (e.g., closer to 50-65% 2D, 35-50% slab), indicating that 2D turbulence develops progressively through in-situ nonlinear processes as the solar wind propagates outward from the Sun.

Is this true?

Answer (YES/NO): NO